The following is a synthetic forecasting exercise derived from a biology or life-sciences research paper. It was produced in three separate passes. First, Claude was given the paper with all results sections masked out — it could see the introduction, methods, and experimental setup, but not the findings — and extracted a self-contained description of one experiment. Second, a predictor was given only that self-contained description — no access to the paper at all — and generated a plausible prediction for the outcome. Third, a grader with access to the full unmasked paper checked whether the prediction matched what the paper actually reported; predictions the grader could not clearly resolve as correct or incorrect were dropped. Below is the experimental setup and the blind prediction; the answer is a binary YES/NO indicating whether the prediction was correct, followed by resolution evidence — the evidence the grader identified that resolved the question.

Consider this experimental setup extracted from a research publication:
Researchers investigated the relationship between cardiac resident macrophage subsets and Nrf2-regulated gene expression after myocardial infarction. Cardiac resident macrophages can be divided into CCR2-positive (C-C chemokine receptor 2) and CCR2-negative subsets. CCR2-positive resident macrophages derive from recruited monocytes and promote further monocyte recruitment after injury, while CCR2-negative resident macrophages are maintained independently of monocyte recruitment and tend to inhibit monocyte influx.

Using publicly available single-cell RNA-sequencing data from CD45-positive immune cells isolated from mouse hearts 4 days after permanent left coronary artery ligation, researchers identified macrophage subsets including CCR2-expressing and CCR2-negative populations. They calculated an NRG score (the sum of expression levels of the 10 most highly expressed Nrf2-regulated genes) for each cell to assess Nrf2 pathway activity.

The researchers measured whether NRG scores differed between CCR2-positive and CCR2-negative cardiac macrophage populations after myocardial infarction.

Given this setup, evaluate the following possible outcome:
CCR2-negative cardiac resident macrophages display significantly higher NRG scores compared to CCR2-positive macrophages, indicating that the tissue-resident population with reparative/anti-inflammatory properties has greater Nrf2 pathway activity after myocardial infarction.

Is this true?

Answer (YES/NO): NO